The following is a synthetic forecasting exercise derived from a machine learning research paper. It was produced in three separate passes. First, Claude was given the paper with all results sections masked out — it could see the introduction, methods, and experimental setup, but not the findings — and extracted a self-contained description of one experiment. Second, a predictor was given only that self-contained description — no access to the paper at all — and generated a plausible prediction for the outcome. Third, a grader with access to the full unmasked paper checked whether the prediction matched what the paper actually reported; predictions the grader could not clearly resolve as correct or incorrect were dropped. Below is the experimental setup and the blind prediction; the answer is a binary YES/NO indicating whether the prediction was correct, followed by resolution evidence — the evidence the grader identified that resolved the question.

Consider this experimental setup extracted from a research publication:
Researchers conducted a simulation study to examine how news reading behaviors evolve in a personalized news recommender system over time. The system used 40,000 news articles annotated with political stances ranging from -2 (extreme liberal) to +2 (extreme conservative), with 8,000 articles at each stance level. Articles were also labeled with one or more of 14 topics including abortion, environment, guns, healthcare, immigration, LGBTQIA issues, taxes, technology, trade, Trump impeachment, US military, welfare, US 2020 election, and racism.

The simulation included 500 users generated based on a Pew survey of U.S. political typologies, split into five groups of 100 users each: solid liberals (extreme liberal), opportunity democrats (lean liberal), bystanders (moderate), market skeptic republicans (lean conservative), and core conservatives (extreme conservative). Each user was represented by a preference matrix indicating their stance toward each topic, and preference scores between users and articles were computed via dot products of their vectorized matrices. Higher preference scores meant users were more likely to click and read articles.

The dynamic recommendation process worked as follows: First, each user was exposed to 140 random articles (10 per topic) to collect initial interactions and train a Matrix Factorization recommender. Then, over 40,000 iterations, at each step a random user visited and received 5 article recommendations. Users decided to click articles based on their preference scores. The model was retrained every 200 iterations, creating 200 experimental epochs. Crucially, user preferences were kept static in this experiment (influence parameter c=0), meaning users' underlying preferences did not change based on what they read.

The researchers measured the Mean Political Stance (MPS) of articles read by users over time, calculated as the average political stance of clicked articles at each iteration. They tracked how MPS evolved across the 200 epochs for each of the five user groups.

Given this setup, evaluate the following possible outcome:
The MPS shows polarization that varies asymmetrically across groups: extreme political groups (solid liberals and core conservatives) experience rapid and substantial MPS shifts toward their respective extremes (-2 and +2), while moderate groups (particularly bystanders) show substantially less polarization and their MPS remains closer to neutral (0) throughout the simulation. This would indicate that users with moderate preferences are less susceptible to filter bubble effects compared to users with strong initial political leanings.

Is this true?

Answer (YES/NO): NO